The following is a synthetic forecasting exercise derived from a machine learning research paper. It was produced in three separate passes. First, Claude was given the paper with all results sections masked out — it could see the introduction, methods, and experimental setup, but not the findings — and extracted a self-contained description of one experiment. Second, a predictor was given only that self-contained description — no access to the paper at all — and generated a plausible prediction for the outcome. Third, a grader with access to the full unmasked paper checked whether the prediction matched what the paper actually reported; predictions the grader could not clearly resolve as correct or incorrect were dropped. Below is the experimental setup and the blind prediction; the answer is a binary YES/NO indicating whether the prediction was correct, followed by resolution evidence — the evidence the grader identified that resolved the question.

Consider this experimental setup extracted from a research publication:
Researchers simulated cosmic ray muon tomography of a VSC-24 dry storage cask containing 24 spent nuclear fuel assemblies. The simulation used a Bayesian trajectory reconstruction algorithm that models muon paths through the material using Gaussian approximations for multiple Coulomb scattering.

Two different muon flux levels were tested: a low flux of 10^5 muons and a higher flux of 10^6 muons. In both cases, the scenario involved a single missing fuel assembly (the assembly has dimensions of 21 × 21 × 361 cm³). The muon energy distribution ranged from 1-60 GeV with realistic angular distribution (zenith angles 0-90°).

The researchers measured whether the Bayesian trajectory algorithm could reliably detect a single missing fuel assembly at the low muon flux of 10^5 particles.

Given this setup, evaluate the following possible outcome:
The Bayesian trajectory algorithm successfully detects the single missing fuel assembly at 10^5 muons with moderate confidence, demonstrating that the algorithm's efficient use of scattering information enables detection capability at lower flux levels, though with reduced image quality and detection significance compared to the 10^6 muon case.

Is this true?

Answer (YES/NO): YES